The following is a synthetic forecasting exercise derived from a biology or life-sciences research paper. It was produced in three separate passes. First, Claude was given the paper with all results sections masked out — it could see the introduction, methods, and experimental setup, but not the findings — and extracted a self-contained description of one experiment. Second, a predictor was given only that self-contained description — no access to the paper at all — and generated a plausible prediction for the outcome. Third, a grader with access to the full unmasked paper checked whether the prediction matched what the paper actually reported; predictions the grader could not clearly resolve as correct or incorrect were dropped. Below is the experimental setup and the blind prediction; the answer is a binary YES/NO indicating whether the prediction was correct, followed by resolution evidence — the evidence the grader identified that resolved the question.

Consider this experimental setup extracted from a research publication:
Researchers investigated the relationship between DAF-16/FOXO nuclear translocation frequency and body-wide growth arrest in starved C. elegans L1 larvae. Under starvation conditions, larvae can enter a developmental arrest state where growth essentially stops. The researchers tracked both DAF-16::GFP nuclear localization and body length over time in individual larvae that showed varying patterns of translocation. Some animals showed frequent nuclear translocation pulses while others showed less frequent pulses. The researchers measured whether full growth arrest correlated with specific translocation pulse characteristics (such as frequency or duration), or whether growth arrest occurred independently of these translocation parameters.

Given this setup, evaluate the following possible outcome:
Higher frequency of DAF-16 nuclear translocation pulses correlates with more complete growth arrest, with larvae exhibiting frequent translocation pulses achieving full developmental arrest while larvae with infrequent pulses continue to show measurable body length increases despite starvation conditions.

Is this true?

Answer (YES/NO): NO